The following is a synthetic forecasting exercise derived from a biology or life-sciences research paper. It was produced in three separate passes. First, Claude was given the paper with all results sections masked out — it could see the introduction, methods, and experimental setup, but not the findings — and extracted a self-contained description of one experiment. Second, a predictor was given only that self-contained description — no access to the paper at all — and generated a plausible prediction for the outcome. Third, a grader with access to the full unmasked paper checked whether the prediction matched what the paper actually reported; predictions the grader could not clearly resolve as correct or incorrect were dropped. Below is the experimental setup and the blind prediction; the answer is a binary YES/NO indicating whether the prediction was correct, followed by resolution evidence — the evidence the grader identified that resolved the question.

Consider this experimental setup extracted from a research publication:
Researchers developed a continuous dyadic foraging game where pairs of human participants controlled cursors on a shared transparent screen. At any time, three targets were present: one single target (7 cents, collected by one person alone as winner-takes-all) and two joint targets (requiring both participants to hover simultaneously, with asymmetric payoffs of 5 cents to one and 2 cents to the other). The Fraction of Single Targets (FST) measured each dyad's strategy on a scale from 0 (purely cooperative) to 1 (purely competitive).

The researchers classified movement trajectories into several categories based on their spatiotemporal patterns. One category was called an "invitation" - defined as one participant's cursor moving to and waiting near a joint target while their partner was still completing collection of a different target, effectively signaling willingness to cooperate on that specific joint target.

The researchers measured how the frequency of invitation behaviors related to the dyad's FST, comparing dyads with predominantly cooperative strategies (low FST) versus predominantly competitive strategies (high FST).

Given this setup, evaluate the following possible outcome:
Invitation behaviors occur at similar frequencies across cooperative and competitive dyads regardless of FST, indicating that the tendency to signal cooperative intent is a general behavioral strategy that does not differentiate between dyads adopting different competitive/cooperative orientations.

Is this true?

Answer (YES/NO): NO